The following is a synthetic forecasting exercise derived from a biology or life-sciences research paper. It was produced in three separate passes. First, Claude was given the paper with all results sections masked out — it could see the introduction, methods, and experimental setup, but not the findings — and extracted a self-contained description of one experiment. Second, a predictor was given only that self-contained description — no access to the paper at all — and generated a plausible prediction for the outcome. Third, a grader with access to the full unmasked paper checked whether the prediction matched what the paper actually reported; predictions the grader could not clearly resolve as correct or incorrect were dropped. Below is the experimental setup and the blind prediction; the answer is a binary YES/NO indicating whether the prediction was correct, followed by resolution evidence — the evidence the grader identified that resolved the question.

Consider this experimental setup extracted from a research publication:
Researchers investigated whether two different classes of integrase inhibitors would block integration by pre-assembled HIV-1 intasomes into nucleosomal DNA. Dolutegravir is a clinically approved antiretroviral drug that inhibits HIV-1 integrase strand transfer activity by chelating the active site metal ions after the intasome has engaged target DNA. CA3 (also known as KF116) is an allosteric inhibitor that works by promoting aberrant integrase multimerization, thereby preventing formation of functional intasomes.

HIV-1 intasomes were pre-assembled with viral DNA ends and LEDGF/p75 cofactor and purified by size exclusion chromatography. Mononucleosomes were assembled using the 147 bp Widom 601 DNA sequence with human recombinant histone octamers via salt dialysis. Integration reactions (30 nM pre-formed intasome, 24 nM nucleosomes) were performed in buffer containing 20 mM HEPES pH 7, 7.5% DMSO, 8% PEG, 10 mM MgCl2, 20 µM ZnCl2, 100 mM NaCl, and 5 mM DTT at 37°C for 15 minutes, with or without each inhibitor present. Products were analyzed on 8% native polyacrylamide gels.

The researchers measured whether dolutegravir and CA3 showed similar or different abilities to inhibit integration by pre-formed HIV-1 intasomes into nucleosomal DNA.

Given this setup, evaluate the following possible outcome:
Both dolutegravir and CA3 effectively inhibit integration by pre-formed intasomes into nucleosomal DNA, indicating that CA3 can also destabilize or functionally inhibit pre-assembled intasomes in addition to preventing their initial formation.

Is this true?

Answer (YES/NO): YES